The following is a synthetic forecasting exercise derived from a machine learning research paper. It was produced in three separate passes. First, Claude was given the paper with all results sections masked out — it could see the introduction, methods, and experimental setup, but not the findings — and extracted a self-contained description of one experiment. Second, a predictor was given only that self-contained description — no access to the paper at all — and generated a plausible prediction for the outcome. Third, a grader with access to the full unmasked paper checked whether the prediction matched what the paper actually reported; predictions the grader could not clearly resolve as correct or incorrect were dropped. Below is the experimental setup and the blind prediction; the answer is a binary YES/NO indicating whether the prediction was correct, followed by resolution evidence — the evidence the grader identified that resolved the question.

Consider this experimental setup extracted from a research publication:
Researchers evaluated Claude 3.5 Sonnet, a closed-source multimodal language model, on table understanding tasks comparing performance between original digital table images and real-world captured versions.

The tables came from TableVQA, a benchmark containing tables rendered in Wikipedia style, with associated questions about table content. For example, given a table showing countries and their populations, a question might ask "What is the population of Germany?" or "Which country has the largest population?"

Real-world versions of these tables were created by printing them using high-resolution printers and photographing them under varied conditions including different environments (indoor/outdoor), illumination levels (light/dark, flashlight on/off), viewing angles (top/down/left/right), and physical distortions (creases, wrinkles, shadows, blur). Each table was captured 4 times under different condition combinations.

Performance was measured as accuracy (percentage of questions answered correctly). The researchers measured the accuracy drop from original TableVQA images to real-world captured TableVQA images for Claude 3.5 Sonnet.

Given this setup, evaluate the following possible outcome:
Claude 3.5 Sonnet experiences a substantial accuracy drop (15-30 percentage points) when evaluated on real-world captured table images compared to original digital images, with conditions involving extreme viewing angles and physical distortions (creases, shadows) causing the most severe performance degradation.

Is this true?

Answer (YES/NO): NO